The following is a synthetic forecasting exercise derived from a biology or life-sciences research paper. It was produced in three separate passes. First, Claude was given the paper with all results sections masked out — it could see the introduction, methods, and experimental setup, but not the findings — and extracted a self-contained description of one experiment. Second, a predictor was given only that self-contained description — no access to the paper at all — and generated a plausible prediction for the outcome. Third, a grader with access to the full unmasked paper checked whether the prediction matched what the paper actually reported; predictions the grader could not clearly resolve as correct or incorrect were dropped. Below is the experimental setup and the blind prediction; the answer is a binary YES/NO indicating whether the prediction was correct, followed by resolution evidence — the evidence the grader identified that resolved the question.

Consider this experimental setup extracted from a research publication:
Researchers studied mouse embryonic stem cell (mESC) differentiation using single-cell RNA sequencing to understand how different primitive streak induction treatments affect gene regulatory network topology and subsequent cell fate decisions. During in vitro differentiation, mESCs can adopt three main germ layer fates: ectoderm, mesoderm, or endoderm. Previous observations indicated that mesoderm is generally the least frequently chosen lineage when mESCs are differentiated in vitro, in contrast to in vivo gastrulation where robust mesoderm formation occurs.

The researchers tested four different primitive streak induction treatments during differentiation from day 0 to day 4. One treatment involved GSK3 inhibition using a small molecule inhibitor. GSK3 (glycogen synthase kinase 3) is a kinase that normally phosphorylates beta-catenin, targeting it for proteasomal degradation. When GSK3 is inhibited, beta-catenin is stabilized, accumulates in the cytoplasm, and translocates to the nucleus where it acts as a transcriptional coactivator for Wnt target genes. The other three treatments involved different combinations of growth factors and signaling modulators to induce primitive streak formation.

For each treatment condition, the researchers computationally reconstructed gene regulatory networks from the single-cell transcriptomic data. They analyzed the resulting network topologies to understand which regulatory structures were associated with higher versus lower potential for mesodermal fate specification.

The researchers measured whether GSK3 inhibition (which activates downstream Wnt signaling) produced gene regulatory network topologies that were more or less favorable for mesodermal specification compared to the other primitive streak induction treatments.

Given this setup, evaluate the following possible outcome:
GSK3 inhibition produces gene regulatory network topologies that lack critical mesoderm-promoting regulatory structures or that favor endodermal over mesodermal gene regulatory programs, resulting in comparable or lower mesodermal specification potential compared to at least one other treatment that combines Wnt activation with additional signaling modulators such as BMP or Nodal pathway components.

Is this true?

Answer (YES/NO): NO